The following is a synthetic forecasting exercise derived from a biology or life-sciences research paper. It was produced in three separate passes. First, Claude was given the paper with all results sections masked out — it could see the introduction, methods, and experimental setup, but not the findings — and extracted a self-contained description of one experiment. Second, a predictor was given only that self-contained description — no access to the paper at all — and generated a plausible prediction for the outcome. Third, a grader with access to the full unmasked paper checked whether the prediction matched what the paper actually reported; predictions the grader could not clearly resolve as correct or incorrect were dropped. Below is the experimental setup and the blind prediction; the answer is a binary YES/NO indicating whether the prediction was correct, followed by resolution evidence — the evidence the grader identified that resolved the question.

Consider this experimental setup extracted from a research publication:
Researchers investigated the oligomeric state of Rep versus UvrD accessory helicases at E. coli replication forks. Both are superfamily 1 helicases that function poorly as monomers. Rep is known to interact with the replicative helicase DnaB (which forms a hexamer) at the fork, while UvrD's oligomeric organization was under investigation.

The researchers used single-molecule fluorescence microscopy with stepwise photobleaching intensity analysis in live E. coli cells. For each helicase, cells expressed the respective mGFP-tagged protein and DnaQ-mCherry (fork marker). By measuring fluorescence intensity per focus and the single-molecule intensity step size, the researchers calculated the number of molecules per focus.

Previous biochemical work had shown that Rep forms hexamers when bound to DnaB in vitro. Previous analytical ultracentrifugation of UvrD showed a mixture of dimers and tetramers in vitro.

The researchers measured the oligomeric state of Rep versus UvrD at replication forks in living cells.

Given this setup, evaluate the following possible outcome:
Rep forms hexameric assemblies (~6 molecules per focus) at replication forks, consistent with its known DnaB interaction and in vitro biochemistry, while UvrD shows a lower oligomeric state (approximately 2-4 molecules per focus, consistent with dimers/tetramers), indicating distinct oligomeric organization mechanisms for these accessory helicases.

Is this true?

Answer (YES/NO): YES